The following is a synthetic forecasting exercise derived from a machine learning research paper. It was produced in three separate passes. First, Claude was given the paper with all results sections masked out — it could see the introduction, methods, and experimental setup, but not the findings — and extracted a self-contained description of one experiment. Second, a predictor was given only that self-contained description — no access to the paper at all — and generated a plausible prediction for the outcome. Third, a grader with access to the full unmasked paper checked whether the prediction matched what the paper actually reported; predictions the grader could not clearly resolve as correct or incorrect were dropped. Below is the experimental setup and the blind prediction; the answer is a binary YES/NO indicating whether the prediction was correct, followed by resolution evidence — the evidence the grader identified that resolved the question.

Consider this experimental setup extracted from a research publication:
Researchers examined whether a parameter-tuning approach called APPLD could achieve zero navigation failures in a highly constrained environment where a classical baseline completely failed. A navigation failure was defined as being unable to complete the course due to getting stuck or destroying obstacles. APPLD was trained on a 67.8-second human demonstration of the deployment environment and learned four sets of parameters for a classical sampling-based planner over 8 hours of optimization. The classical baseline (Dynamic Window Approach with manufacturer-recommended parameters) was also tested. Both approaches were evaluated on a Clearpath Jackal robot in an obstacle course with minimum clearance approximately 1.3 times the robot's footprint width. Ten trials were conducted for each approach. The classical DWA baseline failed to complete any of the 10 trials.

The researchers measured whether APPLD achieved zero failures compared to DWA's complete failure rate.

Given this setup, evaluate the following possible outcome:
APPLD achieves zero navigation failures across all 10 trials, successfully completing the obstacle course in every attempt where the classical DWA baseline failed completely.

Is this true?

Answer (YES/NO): YES